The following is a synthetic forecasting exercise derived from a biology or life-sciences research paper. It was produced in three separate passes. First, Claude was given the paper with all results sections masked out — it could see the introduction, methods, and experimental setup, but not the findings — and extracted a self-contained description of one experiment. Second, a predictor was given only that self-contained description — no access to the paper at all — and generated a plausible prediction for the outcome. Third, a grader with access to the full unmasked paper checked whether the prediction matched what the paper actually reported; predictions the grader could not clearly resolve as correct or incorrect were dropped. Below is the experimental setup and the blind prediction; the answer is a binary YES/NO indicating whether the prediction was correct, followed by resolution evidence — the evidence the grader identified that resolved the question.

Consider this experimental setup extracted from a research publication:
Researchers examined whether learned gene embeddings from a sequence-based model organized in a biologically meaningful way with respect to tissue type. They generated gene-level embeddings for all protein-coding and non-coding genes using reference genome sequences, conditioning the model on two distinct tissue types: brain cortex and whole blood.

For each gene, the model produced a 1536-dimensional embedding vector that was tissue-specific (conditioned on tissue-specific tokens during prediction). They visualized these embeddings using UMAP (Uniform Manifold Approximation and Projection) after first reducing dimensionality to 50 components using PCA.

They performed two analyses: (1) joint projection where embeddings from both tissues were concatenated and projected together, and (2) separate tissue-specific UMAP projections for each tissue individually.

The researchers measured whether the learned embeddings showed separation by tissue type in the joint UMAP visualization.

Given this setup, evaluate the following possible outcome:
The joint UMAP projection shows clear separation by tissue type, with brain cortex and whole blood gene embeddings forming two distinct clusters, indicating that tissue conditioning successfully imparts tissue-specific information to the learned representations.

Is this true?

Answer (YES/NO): YES